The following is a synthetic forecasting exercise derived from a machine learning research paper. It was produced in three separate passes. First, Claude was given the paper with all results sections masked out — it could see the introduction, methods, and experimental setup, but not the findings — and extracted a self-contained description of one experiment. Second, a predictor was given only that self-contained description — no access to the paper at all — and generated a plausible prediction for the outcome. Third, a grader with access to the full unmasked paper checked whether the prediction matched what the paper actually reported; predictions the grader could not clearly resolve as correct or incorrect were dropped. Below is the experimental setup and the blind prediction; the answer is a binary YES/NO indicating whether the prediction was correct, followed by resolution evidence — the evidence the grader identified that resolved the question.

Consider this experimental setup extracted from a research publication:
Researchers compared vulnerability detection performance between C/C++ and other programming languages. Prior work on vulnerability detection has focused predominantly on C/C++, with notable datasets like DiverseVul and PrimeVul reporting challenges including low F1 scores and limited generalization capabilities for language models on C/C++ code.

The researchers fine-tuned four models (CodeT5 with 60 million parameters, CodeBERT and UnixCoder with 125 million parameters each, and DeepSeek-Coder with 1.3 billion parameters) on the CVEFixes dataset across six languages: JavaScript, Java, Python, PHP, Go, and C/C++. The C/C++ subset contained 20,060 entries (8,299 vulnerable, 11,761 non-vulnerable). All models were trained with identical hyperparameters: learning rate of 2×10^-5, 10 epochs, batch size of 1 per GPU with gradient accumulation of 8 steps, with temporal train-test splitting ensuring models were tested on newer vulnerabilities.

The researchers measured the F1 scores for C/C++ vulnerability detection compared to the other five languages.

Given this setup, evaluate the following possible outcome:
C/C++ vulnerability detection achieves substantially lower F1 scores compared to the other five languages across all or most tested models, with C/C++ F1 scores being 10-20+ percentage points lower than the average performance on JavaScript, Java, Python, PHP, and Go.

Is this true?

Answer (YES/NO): NO